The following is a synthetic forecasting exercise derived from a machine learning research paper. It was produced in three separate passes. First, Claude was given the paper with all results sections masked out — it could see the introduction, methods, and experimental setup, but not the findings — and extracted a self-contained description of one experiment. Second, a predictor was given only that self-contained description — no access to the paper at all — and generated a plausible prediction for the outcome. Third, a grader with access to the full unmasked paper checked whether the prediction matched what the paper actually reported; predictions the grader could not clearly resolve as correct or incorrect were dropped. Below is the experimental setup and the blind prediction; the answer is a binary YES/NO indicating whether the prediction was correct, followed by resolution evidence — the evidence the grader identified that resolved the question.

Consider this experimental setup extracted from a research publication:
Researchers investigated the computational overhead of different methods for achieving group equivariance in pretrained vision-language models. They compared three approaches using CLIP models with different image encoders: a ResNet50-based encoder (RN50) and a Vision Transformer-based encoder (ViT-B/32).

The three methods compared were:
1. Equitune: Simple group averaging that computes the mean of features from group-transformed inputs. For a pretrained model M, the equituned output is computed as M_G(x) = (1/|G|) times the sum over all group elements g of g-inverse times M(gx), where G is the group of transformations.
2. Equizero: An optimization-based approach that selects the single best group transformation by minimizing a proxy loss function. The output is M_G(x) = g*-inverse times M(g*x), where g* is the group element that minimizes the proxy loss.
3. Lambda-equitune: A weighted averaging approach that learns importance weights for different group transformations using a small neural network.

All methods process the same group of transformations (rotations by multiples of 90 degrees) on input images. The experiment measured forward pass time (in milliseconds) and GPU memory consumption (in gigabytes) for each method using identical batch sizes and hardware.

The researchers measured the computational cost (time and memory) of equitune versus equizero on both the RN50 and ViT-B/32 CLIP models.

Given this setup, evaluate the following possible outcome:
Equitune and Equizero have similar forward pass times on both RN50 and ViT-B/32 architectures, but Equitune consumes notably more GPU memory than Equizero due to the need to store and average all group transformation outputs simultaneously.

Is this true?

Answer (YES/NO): NO